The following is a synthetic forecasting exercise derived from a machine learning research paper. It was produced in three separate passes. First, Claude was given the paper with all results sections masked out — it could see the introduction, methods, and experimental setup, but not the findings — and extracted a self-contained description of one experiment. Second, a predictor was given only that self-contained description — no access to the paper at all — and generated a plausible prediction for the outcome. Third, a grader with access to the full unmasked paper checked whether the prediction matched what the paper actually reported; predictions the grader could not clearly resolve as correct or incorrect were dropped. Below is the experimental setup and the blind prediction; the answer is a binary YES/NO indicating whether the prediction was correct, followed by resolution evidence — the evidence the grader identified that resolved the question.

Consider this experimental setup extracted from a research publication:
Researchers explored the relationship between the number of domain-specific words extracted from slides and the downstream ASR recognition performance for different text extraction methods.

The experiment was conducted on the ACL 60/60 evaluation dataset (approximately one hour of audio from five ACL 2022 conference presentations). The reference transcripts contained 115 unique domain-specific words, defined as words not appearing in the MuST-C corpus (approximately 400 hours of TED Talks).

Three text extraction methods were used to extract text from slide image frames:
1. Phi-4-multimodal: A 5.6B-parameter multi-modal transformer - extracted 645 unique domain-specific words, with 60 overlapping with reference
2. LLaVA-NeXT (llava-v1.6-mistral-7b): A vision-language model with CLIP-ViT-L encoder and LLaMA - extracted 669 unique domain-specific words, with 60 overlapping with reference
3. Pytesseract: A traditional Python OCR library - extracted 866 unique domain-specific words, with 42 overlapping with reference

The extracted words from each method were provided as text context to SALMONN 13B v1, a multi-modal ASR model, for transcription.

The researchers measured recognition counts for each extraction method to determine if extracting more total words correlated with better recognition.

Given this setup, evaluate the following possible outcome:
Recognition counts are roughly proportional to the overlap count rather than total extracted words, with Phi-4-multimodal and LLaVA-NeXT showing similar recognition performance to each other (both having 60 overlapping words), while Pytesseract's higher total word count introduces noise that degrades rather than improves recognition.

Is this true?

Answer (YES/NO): NO